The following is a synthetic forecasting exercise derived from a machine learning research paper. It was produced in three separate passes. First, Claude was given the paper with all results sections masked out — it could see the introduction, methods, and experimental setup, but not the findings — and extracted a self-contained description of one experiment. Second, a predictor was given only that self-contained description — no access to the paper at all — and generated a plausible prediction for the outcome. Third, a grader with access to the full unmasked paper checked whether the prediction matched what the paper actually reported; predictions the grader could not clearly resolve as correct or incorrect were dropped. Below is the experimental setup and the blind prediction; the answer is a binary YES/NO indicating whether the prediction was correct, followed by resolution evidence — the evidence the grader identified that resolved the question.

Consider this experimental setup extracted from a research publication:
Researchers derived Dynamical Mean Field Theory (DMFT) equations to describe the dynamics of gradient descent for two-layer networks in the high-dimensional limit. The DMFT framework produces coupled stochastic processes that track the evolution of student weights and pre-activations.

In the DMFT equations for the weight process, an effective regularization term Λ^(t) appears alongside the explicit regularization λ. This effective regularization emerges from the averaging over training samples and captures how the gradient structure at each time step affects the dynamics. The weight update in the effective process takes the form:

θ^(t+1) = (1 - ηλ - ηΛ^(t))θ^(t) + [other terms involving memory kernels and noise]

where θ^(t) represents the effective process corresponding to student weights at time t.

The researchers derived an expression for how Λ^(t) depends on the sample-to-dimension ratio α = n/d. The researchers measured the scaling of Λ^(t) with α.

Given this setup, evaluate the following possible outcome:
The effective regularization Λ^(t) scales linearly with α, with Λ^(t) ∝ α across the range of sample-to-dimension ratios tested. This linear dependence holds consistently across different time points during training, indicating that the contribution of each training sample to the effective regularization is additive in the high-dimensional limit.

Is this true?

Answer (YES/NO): YES